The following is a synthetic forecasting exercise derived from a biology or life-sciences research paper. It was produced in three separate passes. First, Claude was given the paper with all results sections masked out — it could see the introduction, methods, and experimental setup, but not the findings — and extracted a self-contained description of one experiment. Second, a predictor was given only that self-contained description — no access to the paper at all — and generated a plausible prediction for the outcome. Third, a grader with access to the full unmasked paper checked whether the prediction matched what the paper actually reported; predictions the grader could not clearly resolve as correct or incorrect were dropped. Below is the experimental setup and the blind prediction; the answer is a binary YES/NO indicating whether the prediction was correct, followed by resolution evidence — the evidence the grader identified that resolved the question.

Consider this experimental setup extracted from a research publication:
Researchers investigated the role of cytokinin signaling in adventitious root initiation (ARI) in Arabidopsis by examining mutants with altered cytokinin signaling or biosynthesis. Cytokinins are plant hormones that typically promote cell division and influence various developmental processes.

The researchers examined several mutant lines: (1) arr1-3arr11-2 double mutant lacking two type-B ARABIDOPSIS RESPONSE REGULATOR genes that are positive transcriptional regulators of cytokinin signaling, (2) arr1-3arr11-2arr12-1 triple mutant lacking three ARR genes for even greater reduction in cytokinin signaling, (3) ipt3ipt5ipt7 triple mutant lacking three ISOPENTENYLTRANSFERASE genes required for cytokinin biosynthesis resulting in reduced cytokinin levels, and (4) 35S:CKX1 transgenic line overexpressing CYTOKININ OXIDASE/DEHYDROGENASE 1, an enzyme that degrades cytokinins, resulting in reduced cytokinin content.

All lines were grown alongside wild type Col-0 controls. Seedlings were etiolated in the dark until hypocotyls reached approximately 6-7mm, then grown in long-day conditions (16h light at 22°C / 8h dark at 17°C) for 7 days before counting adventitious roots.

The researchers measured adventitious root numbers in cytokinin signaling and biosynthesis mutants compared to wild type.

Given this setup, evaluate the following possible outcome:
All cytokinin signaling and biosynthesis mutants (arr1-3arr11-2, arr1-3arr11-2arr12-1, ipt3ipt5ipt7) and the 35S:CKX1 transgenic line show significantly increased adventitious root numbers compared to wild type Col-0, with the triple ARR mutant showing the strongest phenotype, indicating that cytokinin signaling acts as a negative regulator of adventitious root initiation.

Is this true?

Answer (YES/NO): NO